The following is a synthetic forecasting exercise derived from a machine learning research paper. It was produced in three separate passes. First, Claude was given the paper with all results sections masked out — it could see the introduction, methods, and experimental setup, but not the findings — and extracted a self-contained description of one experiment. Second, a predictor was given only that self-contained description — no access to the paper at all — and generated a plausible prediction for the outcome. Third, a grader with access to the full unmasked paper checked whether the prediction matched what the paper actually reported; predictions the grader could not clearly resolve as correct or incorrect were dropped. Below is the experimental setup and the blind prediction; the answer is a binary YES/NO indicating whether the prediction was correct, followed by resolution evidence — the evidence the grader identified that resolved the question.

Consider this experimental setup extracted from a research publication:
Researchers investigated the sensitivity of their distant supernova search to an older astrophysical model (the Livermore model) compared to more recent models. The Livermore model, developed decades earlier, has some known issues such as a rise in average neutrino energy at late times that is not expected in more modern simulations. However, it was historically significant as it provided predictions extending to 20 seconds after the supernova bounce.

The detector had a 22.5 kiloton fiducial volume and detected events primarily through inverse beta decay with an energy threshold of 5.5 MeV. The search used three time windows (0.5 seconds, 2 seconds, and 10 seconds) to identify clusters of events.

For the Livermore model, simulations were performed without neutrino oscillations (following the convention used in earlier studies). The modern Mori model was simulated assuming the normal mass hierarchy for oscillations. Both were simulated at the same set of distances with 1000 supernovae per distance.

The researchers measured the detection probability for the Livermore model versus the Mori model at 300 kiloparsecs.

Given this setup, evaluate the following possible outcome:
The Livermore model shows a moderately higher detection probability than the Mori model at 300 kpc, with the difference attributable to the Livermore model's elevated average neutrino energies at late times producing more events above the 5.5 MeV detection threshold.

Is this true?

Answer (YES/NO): NO